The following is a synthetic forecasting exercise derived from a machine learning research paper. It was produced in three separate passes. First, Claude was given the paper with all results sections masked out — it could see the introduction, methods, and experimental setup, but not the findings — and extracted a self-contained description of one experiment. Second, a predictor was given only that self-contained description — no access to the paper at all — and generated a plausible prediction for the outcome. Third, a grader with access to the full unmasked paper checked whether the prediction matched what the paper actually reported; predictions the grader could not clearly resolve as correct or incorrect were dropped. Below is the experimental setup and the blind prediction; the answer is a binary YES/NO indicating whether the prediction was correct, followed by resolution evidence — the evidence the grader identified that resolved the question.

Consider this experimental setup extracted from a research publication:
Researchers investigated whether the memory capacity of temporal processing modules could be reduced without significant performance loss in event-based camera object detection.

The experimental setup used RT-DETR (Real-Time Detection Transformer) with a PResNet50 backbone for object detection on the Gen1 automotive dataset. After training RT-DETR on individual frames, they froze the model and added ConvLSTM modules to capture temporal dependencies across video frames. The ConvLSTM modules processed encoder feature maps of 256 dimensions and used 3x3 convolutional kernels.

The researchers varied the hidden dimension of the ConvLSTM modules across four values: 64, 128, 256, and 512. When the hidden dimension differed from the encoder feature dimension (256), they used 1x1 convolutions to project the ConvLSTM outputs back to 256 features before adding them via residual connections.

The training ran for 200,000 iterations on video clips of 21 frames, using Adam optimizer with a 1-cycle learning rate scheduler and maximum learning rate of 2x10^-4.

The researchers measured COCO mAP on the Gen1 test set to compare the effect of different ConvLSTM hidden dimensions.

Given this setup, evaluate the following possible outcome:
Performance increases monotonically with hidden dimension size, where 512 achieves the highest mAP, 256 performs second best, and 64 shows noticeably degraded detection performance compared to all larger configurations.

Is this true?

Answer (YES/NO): NO